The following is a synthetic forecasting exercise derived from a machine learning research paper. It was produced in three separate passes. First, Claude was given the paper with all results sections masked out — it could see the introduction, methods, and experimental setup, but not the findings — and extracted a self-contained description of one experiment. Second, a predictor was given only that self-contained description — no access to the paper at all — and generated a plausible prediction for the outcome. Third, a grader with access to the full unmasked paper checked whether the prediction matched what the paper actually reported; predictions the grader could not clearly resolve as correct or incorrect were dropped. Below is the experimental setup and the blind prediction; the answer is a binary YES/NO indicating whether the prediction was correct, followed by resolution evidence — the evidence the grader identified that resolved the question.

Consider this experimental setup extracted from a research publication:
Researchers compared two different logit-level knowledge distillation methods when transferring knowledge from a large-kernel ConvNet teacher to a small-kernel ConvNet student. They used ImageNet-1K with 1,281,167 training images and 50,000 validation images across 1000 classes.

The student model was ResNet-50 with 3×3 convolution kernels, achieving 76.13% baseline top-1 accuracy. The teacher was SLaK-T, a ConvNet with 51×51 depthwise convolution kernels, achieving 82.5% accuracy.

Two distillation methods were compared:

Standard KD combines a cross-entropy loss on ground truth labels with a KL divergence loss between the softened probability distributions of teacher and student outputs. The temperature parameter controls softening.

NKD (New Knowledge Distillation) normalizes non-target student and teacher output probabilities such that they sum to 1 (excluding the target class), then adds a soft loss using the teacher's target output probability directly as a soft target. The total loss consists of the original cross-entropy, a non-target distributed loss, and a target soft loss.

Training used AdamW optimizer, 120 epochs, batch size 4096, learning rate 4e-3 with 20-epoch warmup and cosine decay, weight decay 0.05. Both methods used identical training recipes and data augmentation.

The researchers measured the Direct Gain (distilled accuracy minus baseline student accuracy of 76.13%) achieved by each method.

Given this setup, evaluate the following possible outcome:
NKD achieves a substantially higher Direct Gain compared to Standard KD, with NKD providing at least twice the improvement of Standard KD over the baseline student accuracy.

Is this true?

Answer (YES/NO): YES